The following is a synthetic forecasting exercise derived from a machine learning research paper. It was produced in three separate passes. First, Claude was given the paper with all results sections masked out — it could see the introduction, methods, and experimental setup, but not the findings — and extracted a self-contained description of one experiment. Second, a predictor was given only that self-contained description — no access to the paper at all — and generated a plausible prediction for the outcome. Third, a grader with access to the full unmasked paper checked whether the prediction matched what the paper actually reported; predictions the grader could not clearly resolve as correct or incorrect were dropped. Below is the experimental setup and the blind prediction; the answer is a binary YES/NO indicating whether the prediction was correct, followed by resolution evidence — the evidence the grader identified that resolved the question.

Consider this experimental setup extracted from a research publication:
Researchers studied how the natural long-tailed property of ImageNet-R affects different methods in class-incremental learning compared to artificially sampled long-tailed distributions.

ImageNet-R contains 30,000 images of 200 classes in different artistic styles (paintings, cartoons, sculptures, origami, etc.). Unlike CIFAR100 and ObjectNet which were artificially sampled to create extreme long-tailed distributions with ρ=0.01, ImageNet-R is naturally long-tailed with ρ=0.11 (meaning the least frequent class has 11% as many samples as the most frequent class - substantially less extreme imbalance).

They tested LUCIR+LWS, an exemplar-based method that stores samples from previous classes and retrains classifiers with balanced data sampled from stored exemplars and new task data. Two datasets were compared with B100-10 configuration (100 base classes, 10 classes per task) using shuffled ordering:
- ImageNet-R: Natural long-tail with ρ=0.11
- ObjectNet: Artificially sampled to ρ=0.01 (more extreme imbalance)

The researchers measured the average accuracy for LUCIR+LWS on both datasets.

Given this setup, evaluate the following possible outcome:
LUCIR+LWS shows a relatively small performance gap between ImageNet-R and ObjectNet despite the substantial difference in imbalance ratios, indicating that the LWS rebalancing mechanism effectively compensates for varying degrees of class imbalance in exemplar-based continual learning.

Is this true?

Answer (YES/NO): NO